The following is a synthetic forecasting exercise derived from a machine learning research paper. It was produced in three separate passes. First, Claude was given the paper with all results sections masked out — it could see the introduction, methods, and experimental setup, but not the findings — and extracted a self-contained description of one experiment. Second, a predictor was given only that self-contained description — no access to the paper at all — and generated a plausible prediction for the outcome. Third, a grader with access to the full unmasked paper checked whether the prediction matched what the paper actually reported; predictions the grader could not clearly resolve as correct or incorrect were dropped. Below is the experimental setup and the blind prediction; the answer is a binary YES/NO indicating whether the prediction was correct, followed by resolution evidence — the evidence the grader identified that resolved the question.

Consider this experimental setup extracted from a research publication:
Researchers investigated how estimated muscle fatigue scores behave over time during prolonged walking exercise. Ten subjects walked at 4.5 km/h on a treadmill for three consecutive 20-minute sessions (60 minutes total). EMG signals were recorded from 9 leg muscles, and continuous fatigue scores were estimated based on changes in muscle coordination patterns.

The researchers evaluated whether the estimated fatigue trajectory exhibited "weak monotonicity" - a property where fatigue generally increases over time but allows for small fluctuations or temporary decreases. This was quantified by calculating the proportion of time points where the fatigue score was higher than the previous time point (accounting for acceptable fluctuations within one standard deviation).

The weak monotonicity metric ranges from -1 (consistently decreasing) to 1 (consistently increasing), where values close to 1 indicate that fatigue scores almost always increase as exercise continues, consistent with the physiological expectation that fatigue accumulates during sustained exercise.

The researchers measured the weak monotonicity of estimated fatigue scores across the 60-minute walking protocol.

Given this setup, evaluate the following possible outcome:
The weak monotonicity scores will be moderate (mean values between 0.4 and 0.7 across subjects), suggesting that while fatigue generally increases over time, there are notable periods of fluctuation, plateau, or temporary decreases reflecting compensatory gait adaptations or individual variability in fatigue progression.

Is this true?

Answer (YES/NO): NO